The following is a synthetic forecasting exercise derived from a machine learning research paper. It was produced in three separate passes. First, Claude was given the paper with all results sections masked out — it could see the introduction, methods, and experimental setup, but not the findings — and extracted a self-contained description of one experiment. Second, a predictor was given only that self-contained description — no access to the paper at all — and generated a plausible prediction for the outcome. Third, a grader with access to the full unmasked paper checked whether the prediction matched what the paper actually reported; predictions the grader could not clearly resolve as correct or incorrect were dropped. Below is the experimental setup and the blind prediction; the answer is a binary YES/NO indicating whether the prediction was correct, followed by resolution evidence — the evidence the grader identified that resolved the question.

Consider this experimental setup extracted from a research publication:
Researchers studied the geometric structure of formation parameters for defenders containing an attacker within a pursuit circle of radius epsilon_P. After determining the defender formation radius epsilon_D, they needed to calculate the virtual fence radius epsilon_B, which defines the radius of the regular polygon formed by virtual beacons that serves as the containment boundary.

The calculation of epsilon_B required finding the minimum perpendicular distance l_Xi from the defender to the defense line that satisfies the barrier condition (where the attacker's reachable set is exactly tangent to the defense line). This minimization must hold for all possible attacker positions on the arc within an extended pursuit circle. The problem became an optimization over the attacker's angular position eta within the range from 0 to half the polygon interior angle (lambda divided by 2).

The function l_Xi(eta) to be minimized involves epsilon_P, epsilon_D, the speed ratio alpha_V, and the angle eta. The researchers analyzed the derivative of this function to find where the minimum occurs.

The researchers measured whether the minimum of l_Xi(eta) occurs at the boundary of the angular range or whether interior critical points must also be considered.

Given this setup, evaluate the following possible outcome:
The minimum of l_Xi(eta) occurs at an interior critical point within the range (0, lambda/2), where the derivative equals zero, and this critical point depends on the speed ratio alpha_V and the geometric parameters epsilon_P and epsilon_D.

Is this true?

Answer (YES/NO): NO